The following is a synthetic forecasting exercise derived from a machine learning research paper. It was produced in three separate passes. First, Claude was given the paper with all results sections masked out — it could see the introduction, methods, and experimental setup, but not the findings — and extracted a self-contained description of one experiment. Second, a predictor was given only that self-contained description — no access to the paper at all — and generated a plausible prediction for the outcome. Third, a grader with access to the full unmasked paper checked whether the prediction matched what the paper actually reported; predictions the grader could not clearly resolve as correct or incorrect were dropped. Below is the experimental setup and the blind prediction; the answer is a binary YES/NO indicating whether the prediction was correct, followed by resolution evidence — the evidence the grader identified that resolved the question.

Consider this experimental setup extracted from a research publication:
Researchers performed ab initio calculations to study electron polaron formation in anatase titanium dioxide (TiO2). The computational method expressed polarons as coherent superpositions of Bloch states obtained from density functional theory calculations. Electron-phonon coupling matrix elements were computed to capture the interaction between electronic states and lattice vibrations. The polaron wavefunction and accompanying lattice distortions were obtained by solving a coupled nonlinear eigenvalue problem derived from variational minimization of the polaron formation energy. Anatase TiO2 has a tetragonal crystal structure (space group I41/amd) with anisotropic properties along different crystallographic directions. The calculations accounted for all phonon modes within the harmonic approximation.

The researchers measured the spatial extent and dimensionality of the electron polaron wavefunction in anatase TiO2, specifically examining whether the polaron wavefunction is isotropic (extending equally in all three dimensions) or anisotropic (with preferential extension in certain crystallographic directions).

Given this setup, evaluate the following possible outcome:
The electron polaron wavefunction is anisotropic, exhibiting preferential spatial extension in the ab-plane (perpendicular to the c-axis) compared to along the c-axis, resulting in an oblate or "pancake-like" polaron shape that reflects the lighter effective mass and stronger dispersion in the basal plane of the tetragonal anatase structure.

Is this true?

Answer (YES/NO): YES